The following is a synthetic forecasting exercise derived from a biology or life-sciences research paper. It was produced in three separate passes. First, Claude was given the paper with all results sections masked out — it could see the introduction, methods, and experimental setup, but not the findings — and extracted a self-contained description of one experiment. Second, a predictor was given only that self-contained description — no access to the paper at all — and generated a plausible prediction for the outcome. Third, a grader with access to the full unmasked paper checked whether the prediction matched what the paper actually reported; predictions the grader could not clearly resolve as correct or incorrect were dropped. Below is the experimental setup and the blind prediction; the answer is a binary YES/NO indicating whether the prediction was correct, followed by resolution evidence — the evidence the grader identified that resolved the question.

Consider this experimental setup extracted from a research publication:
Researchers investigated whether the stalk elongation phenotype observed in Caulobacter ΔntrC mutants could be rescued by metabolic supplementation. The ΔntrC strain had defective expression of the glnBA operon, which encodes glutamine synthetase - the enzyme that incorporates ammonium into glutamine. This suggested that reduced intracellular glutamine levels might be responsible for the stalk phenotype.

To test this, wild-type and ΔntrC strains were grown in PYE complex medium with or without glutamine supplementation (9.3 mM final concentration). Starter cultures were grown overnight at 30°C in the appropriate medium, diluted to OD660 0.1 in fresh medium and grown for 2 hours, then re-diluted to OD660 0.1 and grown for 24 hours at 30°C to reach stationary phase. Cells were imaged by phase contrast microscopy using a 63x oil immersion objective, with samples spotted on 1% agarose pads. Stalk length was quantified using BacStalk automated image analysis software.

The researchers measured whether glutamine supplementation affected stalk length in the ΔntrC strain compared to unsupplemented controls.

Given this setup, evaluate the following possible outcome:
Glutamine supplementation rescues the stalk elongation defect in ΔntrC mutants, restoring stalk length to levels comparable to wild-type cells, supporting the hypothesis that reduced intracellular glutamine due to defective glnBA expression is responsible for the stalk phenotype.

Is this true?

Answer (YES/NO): YES